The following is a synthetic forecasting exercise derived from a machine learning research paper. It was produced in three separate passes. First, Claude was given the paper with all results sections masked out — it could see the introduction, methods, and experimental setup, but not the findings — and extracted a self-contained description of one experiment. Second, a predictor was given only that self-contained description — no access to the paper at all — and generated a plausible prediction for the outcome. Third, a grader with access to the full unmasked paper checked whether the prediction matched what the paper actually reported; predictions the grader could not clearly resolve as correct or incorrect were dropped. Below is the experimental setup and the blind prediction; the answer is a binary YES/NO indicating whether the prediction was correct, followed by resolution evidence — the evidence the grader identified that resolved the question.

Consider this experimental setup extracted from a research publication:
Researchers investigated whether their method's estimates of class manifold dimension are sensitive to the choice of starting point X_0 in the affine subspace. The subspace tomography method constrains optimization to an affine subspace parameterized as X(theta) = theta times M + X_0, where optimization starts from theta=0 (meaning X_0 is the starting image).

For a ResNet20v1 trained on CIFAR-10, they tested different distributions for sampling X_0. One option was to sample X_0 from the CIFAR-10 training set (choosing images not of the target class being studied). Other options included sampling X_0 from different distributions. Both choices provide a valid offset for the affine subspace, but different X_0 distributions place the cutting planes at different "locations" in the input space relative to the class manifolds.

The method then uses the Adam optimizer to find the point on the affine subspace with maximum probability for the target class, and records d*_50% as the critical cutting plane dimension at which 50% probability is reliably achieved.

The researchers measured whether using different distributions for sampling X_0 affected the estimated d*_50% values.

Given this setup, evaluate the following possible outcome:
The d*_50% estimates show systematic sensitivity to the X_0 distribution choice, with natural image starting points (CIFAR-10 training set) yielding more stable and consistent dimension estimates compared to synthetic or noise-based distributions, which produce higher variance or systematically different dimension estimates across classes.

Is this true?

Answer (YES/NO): NO